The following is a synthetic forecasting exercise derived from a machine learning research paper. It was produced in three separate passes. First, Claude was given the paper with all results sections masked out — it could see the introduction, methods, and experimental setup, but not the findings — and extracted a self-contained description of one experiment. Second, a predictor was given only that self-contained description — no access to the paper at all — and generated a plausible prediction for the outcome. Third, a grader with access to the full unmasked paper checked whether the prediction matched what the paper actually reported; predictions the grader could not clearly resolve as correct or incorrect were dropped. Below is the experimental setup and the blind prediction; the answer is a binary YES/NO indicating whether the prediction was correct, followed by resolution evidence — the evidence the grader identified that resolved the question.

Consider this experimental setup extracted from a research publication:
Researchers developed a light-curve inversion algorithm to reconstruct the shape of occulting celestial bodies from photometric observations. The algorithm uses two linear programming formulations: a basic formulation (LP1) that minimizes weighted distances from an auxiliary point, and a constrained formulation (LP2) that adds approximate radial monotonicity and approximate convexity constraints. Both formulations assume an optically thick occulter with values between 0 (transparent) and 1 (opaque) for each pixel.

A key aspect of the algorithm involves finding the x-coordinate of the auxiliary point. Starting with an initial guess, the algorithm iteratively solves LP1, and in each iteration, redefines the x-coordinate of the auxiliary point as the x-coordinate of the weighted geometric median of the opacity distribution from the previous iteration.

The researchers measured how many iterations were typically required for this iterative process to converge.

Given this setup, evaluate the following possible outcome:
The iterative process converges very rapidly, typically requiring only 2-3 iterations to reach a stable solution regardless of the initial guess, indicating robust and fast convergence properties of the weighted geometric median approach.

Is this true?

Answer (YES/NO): YES